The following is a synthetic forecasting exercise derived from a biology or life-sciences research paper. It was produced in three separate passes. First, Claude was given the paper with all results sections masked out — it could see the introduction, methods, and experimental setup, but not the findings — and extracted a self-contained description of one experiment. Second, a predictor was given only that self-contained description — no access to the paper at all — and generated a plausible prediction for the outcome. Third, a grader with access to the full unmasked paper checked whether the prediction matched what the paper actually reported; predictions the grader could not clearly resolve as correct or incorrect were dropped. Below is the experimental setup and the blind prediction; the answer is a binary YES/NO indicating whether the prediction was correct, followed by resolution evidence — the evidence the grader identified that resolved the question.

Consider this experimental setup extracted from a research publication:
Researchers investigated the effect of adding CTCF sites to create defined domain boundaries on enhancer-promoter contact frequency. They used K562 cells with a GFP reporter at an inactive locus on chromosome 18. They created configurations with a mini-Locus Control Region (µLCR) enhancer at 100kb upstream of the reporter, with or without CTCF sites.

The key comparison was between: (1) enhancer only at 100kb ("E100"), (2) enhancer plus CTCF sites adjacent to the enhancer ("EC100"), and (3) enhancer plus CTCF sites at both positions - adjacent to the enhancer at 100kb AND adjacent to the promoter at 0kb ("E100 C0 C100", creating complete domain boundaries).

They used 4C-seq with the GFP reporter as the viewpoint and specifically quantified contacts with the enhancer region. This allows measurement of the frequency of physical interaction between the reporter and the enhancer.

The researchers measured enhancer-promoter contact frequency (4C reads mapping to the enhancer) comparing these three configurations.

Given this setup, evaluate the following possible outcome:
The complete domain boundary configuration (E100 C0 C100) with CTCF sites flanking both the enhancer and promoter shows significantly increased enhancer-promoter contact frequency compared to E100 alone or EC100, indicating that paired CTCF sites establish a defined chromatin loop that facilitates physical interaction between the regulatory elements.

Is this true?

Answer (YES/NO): NO